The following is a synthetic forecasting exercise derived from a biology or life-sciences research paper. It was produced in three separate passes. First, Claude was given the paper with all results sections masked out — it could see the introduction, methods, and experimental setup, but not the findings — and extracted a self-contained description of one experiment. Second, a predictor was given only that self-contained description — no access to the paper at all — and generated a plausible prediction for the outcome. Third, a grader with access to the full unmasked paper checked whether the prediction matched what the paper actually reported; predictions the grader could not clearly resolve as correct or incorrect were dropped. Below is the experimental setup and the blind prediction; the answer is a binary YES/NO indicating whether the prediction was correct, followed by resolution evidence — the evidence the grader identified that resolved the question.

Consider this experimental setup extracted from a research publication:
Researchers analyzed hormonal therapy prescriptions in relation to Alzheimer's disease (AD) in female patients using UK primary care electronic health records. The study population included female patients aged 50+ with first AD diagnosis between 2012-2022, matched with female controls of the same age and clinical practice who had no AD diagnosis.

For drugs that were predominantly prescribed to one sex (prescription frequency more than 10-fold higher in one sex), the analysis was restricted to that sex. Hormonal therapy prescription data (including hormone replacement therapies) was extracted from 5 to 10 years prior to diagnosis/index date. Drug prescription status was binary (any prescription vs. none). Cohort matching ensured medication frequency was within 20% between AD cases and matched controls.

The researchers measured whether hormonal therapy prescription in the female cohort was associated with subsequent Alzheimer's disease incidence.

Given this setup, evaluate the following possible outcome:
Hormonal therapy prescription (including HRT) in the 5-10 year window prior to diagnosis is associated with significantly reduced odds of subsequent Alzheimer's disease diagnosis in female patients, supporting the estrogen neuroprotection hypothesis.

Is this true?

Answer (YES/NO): YES